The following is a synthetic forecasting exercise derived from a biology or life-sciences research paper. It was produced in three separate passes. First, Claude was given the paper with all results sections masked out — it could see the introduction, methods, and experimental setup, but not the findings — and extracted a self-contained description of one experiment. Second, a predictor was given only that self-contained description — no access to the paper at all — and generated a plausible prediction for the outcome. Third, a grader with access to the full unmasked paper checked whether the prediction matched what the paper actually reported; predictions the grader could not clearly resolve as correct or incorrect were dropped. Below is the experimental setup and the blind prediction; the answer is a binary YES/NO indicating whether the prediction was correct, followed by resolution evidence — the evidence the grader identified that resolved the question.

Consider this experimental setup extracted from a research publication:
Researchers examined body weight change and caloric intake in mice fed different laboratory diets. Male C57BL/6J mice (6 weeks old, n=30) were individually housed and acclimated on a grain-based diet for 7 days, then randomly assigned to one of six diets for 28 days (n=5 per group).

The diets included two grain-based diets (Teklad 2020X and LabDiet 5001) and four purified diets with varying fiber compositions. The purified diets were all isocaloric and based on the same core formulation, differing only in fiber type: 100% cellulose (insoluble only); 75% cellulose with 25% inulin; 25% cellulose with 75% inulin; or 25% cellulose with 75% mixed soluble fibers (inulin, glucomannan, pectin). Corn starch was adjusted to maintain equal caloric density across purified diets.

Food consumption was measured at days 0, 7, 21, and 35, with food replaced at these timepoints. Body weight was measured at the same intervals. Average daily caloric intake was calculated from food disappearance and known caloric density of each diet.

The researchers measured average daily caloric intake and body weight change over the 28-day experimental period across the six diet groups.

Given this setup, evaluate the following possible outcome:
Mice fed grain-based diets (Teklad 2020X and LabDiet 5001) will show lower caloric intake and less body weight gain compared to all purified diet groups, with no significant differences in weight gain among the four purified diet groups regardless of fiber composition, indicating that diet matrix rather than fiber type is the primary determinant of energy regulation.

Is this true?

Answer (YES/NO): NO